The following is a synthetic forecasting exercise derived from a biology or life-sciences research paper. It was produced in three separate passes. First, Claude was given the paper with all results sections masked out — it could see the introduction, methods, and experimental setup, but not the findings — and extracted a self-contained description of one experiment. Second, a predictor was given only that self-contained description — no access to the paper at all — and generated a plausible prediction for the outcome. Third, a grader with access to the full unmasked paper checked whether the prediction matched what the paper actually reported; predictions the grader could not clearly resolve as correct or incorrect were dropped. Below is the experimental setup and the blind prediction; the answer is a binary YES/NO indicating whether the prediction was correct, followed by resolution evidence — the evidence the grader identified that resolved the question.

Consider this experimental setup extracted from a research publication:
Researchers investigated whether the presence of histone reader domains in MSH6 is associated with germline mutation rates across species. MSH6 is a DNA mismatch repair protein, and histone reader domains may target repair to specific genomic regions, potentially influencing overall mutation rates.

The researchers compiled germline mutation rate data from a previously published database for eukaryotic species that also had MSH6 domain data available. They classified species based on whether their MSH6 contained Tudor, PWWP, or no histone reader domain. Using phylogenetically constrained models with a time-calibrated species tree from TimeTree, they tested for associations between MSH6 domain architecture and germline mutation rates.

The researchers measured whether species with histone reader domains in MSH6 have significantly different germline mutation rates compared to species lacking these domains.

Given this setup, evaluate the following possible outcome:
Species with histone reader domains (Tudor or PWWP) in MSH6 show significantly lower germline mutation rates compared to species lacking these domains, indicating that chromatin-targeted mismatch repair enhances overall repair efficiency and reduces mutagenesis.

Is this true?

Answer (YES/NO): NO